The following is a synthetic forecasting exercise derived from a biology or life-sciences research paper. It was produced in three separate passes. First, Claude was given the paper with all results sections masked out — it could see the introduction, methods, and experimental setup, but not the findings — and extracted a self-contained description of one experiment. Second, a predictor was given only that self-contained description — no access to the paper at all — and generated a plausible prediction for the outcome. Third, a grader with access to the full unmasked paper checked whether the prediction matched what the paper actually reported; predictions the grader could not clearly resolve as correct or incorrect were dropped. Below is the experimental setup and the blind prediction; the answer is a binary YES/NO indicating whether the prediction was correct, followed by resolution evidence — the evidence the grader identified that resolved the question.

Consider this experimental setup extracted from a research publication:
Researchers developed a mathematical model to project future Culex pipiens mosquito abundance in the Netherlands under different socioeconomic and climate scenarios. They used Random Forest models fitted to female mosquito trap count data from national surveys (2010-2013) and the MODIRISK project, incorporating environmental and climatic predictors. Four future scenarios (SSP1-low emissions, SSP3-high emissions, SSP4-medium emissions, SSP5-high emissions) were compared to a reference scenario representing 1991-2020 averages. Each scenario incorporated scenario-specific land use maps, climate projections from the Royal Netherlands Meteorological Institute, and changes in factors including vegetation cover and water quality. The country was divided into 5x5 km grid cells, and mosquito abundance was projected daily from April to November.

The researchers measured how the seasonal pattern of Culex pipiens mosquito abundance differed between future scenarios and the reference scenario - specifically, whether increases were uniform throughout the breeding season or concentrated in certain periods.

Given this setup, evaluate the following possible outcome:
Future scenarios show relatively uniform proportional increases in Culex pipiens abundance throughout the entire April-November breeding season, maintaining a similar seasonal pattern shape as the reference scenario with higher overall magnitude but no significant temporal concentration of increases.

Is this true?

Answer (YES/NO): NO